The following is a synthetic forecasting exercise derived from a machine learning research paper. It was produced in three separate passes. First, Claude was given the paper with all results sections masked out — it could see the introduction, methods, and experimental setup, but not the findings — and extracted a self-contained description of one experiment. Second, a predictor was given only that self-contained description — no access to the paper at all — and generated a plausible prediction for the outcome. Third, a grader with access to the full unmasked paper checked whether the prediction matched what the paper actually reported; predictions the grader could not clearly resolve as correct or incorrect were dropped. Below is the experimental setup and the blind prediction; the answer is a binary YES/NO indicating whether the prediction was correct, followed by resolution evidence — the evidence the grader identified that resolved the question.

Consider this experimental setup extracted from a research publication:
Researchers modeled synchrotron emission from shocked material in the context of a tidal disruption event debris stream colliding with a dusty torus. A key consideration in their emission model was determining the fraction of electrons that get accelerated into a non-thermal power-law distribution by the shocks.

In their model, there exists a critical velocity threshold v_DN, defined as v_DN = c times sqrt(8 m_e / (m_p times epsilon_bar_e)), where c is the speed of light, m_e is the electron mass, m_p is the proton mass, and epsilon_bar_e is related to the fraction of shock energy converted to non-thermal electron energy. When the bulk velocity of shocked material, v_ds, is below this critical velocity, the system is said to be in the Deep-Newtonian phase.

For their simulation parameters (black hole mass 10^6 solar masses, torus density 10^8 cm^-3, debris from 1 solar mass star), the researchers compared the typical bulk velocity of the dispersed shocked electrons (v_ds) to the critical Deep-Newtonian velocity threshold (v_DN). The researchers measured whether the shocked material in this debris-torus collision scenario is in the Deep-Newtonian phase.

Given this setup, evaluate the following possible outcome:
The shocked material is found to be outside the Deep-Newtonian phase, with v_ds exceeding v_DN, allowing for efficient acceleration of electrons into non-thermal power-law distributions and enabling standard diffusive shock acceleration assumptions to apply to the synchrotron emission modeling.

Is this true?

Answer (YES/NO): NO